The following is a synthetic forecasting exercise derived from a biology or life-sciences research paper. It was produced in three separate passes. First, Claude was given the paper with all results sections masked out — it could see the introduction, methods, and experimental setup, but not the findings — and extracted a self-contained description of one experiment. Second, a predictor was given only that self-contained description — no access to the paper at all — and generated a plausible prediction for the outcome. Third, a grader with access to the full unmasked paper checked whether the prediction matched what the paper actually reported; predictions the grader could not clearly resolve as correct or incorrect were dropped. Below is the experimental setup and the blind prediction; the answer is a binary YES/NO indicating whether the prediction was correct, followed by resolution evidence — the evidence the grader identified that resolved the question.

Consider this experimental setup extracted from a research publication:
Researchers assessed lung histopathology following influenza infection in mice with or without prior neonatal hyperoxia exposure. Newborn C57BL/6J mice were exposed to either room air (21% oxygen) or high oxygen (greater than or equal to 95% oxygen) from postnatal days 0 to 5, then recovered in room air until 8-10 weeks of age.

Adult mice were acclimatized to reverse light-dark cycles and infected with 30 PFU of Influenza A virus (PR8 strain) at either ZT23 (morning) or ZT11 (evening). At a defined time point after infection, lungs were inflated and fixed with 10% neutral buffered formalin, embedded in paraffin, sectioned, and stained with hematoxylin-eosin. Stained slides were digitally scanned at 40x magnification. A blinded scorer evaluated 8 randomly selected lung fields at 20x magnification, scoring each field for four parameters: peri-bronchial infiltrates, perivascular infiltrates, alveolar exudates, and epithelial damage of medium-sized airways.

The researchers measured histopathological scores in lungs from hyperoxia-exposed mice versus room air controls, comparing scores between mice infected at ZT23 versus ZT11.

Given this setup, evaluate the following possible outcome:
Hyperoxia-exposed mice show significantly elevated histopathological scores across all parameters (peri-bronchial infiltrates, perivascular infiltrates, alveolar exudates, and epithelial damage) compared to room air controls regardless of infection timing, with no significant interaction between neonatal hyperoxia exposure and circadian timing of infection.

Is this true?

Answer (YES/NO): NO